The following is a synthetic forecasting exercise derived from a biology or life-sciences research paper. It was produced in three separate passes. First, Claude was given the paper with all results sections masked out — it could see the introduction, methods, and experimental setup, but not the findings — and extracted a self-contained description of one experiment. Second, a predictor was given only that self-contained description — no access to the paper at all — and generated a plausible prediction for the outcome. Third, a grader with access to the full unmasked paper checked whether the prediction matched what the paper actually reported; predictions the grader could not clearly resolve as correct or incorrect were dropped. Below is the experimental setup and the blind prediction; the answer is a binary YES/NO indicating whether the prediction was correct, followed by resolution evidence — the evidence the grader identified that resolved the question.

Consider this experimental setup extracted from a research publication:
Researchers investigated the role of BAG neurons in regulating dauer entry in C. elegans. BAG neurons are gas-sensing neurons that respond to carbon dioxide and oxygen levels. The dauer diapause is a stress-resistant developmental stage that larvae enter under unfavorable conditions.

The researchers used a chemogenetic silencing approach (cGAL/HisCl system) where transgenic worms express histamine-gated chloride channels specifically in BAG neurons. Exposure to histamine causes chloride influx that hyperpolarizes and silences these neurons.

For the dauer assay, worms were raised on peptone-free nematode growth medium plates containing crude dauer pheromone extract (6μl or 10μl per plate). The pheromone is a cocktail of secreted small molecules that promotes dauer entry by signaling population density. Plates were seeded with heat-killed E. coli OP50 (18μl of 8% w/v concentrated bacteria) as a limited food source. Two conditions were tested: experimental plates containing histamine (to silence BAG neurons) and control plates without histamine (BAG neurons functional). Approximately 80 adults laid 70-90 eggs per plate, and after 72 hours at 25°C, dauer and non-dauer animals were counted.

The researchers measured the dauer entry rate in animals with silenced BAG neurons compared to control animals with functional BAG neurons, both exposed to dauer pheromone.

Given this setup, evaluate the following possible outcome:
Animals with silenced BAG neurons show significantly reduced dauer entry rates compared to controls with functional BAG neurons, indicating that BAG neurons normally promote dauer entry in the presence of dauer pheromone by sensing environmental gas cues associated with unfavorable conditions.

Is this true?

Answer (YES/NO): YES